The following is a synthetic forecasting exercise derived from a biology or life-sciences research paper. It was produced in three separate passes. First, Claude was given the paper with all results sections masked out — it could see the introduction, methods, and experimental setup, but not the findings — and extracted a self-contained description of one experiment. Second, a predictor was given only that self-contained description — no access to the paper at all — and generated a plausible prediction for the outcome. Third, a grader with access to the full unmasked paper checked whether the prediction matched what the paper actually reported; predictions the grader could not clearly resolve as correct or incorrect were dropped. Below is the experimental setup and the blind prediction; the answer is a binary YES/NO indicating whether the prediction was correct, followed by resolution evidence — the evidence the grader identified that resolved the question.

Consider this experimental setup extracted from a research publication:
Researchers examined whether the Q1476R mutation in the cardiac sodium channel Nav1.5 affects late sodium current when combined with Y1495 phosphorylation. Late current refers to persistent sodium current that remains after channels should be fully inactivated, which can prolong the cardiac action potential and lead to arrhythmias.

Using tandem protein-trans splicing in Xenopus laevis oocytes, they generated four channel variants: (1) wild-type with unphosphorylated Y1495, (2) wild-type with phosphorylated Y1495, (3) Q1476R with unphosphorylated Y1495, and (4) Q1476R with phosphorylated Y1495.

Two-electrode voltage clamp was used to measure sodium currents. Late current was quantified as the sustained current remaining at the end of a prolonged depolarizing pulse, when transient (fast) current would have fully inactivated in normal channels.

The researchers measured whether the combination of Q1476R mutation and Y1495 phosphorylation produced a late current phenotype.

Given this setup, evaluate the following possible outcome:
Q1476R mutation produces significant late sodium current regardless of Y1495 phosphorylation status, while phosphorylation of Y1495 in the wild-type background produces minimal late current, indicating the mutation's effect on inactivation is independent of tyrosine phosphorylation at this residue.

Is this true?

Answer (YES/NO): NO